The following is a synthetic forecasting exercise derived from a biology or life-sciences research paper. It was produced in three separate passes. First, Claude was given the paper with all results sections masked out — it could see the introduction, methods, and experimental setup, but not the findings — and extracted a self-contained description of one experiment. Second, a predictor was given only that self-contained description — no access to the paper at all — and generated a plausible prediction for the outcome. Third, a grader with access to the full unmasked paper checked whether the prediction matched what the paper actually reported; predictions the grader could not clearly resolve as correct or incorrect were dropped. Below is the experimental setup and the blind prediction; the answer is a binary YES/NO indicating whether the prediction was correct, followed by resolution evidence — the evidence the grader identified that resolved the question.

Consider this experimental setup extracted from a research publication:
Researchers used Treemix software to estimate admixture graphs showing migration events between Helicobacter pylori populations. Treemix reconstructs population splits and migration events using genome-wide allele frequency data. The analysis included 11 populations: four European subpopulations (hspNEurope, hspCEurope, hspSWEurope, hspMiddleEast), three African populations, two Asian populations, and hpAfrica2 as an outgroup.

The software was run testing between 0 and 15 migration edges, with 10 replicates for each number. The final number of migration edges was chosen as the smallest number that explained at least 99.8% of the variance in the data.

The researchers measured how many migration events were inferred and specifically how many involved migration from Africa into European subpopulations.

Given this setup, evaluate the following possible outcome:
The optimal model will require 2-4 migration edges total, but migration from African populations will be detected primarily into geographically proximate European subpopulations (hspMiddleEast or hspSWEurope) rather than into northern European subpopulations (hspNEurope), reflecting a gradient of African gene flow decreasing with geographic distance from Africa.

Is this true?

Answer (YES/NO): NO